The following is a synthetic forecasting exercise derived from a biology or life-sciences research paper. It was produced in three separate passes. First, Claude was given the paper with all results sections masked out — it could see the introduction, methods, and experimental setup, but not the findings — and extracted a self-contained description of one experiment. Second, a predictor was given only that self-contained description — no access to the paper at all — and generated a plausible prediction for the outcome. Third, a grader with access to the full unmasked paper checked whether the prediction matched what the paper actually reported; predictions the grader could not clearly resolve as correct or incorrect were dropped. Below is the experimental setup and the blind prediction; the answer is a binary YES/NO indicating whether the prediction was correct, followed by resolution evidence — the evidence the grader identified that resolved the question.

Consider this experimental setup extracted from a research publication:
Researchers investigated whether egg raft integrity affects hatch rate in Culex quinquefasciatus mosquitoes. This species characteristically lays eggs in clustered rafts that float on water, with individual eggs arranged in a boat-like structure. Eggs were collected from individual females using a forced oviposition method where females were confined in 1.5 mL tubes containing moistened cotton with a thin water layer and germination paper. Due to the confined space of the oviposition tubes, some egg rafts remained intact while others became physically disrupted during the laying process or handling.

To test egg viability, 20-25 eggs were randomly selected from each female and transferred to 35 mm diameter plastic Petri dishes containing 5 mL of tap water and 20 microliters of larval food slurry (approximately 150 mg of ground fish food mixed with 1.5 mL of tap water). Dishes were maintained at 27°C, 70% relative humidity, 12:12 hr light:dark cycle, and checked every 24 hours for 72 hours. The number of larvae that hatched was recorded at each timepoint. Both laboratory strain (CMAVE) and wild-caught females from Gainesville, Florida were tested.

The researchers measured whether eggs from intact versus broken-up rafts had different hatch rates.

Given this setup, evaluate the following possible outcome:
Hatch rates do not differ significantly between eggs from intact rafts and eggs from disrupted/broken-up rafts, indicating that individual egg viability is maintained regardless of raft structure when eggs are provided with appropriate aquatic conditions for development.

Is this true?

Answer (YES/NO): NO